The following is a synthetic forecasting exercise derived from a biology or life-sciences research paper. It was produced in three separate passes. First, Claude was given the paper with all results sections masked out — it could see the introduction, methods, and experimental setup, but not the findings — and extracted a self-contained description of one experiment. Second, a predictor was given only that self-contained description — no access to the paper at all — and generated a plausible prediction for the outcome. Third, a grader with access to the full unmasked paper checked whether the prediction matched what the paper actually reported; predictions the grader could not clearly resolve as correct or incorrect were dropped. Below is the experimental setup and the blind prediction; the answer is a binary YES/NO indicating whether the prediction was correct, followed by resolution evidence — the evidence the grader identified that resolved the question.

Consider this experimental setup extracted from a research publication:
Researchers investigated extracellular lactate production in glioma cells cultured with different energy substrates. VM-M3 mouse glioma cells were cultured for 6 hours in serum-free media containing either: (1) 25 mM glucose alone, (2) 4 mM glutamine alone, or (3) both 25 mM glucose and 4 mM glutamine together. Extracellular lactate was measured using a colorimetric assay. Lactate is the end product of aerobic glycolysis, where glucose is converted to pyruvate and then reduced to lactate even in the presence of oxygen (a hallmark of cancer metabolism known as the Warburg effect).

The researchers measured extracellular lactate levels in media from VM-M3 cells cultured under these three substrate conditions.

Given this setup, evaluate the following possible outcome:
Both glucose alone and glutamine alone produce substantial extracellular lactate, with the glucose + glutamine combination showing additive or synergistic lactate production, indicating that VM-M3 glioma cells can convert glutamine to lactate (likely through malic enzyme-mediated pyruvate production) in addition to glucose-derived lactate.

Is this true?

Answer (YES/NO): NO